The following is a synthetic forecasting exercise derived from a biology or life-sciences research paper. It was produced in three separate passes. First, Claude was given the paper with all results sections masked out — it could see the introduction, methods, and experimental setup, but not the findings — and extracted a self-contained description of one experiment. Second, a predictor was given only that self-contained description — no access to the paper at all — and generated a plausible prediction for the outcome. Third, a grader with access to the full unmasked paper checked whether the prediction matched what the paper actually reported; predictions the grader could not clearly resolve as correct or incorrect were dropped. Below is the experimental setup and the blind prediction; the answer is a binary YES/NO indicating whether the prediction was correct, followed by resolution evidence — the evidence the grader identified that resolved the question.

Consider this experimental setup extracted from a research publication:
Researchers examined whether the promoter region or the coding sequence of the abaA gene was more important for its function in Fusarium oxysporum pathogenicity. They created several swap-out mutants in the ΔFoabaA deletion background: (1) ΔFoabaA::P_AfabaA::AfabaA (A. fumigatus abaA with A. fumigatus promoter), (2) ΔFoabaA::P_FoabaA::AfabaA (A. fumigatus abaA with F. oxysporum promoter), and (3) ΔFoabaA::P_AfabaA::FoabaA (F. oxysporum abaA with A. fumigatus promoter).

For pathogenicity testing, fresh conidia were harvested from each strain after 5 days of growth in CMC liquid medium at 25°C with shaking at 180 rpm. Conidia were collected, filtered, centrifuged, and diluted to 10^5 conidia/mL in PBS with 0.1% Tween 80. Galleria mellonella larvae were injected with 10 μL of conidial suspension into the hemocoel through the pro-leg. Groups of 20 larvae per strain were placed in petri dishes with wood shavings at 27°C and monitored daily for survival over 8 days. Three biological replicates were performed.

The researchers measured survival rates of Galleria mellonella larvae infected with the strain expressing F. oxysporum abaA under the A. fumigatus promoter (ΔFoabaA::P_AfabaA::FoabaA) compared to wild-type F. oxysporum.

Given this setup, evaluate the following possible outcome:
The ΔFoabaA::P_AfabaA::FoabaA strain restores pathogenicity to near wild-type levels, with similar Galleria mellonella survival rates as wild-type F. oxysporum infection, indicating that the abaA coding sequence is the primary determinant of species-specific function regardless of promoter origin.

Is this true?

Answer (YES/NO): NO